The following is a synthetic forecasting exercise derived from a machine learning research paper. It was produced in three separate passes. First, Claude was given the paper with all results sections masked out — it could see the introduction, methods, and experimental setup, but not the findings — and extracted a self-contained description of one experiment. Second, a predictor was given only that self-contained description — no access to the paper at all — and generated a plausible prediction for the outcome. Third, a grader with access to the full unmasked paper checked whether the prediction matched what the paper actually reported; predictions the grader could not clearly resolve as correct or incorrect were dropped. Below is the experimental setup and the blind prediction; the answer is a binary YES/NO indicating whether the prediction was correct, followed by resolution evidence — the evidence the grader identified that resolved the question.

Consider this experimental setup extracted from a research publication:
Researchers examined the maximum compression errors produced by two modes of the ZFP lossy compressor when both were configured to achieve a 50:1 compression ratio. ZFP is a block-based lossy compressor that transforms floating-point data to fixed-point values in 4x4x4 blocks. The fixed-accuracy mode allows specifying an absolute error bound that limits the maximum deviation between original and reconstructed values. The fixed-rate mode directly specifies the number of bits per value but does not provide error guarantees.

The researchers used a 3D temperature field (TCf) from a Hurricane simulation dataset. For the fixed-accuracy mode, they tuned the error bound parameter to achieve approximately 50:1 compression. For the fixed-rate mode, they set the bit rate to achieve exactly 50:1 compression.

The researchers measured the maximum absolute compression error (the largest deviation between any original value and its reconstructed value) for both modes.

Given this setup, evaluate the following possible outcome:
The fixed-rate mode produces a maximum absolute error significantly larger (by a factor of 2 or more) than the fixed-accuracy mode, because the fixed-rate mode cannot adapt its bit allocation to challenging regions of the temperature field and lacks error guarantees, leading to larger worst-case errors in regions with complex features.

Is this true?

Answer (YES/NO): YES